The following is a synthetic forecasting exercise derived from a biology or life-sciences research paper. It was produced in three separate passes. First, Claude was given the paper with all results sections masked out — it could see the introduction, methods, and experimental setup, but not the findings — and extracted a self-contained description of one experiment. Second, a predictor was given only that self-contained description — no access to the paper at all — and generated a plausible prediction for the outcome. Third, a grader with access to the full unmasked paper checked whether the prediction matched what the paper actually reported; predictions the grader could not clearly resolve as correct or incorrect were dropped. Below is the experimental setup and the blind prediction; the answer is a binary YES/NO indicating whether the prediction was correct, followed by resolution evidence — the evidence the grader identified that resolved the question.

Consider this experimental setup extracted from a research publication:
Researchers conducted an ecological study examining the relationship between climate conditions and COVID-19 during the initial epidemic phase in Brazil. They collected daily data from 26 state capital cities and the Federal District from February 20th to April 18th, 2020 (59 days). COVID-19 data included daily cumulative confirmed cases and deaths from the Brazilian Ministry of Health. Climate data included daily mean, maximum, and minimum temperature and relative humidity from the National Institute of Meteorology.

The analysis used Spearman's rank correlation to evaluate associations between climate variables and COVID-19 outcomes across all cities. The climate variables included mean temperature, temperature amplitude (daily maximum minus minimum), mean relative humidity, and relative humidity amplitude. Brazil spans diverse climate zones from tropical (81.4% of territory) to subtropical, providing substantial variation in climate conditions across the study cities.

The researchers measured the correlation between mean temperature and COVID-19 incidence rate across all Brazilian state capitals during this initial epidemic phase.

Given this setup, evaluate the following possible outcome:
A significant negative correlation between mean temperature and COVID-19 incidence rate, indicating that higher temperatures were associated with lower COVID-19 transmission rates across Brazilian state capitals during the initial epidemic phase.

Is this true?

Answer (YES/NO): NO